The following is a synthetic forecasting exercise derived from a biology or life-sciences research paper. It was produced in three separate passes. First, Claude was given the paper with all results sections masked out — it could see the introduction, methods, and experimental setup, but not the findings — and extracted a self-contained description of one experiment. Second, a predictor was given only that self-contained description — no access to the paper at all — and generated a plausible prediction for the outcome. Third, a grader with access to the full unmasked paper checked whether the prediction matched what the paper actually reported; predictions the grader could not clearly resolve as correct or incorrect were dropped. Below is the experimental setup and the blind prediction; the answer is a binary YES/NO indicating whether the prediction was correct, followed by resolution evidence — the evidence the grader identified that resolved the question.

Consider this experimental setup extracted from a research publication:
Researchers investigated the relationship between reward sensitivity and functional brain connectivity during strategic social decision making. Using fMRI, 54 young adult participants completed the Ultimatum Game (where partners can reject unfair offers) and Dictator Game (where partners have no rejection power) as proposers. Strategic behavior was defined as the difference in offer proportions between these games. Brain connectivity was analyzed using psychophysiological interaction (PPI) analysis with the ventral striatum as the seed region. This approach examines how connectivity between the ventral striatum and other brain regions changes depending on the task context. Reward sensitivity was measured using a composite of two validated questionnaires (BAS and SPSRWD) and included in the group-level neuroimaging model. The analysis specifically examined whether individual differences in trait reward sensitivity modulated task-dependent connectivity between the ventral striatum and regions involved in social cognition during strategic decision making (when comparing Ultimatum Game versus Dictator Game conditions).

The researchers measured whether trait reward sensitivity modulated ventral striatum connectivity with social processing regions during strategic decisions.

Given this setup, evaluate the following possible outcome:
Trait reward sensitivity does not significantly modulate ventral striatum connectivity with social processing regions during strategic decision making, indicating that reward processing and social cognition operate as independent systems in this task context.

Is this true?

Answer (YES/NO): NO